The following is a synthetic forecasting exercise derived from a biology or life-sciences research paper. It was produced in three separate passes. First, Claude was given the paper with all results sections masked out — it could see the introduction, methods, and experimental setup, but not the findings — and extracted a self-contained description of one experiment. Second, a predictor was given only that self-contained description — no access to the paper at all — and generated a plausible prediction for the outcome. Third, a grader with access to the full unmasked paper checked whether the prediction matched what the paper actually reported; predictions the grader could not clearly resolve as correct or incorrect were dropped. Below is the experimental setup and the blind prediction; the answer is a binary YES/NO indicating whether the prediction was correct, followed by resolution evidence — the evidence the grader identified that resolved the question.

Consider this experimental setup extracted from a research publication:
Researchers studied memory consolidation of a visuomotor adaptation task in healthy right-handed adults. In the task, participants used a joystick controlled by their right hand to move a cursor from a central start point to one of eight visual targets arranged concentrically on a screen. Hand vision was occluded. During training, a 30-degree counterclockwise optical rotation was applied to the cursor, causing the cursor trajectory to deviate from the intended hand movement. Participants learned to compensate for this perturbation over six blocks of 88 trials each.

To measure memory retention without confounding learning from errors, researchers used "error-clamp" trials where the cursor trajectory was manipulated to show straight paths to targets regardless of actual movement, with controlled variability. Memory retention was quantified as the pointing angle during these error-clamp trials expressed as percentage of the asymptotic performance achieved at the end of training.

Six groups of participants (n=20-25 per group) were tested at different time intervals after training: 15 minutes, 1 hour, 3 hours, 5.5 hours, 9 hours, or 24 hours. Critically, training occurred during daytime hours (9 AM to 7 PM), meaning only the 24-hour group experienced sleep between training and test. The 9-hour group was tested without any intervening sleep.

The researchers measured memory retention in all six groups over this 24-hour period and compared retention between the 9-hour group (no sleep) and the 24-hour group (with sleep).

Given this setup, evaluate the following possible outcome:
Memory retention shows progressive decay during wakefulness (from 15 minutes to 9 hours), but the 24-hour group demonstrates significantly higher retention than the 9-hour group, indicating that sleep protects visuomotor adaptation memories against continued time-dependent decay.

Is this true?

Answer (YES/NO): NO